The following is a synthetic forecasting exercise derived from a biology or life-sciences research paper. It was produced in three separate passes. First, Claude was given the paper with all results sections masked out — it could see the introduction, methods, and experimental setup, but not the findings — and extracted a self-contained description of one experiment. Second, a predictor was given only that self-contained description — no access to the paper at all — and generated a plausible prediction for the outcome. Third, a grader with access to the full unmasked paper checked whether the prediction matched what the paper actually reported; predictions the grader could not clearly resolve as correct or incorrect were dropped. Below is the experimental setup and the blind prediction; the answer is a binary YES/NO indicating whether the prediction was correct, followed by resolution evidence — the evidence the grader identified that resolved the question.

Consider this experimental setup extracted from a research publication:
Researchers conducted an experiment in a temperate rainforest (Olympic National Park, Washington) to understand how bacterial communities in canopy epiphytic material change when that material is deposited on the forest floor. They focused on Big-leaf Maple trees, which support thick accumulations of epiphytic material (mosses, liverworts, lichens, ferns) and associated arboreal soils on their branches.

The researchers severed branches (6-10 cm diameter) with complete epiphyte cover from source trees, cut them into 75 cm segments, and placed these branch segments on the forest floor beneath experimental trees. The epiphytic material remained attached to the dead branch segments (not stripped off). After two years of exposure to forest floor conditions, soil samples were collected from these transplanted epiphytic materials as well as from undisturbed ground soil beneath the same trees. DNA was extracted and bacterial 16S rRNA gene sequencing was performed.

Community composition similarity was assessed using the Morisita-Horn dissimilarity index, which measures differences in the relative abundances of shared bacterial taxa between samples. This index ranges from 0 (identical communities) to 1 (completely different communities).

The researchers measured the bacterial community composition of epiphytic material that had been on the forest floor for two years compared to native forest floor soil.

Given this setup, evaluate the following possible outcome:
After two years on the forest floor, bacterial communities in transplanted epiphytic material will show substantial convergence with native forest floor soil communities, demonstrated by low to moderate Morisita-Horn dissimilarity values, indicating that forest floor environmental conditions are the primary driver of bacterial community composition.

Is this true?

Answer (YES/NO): YES